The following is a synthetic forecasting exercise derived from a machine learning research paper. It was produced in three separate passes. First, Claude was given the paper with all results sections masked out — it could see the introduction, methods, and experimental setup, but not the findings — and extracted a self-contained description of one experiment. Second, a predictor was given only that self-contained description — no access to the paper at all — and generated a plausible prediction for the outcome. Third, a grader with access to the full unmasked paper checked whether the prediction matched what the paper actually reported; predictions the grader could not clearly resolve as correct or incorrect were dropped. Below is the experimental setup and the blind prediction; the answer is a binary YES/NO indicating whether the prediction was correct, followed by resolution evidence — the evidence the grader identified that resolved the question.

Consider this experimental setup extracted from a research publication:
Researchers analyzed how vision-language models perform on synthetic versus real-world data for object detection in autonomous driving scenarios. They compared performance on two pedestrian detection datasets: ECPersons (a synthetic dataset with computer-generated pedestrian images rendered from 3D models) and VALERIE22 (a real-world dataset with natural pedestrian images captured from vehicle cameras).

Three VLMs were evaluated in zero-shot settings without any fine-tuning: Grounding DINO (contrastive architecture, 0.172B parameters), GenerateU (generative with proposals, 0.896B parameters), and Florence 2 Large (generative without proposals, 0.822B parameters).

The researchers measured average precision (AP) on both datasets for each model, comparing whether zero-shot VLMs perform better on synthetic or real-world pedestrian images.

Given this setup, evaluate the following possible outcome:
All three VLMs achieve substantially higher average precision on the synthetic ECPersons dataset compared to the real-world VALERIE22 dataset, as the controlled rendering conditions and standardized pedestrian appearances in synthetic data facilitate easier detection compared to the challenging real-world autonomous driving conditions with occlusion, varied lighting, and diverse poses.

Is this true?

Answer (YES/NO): NO